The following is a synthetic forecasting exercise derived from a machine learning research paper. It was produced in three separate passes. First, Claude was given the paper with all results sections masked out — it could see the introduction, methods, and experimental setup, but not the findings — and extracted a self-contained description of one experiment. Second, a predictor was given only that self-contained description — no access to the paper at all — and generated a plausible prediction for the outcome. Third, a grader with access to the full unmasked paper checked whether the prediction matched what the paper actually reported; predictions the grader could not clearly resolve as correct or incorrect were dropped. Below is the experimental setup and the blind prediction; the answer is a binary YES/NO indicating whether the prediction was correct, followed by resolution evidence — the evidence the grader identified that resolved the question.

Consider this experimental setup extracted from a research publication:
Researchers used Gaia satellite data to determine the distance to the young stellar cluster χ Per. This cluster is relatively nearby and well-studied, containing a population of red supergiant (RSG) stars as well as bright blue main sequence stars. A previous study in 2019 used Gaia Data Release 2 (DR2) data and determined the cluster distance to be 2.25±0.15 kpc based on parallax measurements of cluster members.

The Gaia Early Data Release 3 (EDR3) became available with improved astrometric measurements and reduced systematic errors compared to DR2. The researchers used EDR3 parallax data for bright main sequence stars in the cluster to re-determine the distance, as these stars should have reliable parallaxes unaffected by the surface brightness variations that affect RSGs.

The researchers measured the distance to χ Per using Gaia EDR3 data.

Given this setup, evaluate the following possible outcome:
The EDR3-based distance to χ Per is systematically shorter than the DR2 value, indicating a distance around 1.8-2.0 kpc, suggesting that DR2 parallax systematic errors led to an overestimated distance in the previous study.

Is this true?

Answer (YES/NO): NO